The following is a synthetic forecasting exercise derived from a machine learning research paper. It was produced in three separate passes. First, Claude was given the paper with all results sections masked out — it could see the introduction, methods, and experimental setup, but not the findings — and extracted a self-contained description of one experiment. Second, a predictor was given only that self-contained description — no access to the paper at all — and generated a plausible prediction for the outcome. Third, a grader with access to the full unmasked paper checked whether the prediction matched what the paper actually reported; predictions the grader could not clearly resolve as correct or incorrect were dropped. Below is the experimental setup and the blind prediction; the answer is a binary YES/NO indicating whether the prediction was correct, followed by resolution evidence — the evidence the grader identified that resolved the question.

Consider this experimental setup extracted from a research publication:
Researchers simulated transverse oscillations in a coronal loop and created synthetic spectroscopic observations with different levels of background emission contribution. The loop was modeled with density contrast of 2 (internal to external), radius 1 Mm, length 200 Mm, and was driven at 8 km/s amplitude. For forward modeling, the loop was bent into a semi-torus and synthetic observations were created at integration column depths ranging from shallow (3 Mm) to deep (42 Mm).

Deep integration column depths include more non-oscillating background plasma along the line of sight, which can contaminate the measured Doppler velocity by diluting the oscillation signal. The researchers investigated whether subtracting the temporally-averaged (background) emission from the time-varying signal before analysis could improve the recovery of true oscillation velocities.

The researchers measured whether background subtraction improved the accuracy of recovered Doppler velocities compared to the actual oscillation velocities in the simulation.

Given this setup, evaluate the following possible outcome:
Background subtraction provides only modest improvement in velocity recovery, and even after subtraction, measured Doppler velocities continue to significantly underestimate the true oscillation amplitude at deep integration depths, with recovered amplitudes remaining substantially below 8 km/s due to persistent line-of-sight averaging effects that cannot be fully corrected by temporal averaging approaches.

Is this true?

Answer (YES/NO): NO